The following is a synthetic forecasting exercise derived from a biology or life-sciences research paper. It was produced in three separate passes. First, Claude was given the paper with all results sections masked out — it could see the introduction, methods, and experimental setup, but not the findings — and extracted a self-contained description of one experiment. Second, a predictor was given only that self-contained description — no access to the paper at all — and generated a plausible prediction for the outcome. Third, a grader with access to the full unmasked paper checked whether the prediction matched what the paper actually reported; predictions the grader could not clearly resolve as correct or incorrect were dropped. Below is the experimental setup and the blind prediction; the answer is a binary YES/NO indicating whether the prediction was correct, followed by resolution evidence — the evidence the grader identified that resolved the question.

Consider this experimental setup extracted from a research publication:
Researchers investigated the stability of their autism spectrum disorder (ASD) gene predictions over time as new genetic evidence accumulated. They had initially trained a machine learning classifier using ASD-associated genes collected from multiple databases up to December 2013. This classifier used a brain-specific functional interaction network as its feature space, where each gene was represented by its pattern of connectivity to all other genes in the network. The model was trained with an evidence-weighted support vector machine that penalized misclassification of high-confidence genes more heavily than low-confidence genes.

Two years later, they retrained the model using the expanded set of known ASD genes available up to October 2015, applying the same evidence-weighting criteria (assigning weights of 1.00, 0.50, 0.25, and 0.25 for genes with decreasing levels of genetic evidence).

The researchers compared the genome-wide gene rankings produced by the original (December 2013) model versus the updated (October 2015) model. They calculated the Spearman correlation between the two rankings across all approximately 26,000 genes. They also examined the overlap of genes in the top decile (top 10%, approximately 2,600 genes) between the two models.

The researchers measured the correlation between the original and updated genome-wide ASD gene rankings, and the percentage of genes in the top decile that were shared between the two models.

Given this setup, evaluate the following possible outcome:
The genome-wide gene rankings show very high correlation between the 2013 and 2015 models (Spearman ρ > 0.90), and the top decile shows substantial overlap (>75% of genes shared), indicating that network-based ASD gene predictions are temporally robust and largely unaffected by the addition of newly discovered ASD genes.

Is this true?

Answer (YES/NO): YES